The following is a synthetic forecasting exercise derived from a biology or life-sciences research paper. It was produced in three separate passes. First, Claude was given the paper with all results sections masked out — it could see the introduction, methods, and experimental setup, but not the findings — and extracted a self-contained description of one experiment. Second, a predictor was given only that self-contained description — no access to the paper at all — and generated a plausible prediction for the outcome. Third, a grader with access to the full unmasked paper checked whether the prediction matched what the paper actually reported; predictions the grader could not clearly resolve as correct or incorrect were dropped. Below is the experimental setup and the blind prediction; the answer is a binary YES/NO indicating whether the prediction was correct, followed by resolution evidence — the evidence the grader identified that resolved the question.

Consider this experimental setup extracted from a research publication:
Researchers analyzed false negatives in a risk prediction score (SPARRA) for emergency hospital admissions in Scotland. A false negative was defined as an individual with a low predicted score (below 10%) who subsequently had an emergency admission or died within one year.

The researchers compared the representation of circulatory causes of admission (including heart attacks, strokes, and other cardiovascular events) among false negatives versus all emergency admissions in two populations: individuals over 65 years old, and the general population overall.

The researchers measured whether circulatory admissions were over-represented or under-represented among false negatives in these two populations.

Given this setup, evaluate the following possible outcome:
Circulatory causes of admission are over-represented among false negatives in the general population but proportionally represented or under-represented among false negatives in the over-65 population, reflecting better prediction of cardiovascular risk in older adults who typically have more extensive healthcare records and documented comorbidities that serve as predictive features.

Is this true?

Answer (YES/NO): NO